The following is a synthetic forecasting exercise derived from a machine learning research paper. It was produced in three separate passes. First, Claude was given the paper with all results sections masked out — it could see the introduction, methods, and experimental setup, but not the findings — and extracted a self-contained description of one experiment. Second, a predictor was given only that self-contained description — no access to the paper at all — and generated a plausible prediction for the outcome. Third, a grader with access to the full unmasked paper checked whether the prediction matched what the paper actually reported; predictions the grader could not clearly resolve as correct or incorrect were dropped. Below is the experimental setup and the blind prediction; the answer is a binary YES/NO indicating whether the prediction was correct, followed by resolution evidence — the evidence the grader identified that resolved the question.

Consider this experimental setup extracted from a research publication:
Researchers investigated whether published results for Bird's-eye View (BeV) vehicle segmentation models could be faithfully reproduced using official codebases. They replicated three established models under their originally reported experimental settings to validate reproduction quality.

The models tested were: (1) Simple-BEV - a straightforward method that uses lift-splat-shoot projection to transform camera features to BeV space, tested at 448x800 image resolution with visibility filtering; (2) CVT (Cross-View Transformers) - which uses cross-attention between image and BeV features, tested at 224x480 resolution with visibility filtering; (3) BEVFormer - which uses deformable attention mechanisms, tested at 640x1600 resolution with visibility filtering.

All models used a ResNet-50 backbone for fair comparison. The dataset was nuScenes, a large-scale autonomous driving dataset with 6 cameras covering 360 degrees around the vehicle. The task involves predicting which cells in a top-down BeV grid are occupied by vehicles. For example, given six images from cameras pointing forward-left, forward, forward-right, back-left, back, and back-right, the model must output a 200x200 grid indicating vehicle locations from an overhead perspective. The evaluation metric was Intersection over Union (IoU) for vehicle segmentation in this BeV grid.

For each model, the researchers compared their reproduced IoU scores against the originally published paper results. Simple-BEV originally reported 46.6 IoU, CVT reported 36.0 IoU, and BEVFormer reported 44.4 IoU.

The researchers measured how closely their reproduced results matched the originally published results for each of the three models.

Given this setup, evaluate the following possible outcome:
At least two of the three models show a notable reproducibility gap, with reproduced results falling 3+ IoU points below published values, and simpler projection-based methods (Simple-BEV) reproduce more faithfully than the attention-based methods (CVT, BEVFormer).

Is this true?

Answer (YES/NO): NO